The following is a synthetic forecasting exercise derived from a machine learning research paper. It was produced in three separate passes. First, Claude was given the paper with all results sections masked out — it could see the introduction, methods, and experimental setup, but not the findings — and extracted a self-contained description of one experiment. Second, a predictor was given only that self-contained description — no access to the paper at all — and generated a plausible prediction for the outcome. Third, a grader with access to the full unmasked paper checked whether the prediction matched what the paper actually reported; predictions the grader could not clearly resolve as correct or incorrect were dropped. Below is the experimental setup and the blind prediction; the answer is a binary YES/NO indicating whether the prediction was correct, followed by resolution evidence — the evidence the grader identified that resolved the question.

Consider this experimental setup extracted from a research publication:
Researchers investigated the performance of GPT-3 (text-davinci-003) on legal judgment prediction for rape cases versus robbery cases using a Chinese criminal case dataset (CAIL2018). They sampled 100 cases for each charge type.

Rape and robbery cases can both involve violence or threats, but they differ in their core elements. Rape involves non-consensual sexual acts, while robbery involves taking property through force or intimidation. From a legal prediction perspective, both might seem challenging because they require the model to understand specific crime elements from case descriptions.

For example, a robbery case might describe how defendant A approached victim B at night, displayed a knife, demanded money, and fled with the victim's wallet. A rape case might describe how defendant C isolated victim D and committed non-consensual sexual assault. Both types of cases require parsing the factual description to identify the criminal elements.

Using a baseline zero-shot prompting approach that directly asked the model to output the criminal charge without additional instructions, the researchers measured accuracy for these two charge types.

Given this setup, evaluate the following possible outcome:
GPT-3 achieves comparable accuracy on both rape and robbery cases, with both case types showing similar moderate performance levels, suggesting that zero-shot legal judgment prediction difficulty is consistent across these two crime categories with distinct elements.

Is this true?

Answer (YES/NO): NO